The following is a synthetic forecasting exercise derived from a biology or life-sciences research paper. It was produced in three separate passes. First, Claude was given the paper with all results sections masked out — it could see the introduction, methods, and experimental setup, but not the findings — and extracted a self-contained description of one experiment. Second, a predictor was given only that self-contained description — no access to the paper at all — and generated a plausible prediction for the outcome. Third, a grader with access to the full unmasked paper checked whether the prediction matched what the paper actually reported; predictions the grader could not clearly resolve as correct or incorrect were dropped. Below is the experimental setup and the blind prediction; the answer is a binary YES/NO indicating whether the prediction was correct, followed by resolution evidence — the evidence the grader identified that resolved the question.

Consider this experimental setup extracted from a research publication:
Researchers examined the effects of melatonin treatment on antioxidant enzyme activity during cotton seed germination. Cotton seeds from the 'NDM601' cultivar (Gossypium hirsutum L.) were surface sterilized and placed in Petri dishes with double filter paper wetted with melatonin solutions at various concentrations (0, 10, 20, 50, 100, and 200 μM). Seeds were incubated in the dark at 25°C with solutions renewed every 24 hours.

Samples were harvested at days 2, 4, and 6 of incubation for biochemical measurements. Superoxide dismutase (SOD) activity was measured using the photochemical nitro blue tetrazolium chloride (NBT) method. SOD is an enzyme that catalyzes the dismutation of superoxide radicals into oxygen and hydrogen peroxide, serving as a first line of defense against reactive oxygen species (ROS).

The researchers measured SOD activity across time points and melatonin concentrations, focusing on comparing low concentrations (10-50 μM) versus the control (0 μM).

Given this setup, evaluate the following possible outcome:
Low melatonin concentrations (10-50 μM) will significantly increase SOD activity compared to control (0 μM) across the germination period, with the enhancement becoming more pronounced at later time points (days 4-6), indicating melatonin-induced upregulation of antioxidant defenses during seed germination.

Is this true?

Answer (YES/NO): NO